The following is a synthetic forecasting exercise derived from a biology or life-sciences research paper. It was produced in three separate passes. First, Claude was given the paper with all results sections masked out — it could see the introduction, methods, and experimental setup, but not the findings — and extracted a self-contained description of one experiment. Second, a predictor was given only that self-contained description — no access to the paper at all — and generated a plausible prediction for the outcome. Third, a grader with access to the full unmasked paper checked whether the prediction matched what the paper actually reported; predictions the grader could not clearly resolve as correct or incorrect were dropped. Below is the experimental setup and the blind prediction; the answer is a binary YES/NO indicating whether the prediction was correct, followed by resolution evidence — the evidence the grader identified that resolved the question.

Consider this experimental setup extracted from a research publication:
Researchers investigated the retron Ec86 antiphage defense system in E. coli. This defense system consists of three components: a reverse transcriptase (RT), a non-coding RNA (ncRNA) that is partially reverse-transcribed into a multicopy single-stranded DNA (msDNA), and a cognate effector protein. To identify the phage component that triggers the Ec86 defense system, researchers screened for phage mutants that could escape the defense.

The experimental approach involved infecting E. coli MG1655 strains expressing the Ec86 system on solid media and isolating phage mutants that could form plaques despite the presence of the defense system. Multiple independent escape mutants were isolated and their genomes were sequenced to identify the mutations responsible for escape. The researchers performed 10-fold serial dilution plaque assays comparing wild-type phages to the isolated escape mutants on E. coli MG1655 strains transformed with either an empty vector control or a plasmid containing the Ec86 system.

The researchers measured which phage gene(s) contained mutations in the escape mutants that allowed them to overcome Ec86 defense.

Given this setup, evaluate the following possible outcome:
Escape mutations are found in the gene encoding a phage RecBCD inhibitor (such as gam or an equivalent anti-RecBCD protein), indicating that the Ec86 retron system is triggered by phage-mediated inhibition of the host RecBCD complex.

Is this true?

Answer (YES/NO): NO